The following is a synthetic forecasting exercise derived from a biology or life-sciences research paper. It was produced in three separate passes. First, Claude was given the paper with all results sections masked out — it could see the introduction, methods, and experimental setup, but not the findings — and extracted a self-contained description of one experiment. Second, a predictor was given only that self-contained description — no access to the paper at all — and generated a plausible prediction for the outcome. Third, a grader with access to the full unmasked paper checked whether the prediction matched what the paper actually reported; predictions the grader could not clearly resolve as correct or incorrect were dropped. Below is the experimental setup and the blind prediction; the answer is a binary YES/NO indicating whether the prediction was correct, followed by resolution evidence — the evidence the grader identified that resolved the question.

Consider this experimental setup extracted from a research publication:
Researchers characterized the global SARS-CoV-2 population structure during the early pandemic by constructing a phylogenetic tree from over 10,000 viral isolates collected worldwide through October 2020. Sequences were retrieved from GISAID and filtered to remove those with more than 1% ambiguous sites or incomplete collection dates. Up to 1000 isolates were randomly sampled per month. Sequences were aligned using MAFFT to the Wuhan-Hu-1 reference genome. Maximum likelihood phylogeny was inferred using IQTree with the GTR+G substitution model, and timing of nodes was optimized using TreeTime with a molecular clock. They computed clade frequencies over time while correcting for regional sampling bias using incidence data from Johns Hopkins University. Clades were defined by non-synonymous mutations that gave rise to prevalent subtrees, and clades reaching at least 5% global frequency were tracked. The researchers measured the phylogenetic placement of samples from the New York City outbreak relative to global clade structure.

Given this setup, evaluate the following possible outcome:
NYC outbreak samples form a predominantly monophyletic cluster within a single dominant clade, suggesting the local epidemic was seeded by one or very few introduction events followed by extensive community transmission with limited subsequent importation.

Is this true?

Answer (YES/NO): NO